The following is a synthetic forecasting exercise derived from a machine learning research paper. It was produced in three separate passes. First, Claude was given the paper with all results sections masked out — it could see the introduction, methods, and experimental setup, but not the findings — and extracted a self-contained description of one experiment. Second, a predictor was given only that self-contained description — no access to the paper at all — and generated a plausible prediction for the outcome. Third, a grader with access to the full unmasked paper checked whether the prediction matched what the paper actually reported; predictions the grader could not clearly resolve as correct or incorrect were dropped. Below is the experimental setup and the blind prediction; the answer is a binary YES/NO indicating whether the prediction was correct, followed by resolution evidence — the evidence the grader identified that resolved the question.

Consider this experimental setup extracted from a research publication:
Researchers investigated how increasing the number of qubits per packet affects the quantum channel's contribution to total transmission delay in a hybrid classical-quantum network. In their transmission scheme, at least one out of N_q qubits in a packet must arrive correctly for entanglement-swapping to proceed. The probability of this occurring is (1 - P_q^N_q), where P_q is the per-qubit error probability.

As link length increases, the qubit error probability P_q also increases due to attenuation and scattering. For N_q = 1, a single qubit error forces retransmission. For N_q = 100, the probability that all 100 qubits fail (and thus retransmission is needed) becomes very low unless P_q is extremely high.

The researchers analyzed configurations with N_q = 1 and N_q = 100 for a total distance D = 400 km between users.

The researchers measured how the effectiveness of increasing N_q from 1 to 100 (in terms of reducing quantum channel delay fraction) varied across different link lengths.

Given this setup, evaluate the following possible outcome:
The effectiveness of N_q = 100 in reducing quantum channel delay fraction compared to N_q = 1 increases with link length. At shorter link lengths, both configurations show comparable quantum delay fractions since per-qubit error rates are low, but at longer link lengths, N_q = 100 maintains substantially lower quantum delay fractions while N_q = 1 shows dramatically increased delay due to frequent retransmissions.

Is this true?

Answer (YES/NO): YES